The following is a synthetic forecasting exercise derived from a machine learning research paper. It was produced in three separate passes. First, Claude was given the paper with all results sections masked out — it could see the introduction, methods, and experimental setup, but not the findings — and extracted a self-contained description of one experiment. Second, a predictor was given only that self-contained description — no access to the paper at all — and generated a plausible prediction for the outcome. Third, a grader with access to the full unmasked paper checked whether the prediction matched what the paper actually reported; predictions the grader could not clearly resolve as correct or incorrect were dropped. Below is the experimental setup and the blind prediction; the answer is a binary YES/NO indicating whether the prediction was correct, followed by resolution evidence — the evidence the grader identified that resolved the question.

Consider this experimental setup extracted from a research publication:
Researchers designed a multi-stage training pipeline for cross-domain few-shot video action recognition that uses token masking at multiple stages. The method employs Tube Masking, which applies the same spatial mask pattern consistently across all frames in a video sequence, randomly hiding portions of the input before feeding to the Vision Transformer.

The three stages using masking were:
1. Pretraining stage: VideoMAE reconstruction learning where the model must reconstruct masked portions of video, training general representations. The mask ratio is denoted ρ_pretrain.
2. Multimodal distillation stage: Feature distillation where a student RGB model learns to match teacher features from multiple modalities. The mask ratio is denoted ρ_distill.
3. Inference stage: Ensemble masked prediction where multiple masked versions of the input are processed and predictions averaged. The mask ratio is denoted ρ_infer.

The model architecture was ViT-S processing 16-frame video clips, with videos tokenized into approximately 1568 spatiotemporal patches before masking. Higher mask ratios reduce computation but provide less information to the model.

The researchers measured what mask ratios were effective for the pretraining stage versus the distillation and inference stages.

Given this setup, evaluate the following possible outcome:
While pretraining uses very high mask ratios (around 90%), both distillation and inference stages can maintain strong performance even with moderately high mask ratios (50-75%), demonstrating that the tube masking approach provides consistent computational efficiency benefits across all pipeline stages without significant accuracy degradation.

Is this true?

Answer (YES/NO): YES